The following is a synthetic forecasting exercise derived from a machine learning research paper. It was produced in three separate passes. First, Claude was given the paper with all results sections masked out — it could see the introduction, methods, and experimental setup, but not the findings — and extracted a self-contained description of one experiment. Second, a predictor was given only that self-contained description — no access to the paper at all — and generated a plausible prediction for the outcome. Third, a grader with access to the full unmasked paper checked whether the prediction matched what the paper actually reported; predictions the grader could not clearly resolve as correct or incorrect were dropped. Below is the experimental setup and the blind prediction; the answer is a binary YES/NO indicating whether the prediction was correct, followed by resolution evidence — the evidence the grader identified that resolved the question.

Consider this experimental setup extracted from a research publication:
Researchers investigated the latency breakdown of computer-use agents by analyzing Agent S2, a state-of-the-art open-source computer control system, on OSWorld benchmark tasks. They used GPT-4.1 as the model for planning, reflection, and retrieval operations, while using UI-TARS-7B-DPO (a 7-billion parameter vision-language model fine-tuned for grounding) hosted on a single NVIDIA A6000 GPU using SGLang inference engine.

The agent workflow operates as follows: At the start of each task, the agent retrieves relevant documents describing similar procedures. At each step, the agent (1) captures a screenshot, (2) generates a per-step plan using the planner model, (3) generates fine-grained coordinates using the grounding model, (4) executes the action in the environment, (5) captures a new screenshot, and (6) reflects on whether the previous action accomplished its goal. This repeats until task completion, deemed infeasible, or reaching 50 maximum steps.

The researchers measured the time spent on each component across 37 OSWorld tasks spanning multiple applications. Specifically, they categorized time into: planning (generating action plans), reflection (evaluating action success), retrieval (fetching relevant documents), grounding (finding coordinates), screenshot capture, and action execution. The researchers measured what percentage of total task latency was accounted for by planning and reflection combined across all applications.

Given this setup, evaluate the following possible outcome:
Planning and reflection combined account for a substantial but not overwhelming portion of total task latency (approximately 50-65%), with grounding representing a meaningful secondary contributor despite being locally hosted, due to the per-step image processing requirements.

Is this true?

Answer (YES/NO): NO